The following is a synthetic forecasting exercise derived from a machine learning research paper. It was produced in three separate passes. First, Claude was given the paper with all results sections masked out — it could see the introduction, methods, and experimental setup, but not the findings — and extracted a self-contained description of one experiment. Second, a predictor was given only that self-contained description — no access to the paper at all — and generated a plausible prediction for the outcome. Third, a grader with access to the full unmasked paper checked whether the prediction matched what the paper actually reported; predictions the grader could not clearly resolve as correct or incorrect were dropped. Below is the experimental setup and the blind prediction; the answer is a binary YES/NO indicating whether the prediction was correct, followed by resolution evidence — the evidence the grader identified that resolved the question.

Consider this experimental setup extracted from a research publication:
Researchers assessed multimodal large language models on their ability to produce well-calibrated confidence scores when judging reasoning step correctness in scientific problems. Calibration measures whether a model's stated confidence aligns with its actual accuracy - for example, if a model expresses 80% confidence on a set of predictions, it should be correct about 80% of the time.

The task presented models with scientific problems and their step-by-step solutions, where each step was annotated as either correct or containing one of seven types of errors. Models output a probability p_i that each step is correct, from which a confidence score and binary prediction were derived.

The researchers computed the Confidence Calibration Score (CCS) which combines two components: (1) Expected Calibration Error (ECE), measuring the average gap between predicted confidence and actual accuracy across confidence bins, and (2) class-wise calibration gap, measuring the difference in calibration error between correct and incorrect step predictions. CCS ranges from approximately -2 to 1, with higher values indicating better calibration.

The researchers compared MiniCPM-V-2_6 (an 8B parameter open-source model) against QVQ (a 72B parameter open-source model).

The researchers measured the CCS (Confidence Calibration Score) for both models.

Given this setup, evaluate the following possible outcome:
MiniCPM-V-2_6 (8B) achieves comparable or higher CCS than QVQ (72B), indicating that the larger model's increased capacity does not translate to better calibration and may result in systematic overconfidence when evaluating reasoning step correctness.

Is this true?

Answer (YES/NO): NO